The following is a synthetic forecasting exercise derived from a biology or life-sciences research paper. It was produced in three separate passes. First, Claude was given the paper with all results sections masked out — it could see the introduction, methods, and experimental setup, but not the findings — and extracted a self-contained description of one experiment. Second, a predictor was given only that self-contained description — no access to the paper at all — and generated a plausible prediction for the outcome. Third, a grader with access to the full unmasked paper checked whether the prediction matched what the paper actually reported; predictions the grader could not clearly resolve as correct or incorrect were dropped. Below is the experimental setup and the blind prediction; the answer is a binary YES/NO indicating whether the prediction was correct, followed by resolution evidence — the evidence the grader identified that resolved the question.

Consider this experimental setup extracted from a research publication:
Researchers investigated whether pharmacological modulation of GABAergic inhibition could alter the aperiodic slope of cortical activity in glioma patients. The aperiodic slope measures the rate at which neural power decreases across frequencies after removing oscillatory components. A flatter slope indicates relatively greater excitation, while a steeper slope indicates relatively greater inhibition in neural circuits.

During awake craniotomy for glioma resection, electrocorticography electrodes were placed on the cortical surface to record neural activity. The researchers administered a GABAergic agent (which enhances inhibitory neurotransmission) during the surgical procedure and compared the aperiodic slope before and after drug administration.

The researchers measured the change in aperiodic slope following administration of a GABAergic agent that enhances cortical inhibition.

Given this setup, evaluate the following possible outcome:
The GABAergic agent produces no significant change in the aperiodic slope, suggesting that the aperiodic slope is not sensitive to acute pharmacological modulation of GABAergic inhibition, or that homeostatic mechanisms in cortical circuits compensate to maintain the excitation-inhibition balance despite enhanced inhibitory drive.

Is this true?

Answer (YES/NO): NO